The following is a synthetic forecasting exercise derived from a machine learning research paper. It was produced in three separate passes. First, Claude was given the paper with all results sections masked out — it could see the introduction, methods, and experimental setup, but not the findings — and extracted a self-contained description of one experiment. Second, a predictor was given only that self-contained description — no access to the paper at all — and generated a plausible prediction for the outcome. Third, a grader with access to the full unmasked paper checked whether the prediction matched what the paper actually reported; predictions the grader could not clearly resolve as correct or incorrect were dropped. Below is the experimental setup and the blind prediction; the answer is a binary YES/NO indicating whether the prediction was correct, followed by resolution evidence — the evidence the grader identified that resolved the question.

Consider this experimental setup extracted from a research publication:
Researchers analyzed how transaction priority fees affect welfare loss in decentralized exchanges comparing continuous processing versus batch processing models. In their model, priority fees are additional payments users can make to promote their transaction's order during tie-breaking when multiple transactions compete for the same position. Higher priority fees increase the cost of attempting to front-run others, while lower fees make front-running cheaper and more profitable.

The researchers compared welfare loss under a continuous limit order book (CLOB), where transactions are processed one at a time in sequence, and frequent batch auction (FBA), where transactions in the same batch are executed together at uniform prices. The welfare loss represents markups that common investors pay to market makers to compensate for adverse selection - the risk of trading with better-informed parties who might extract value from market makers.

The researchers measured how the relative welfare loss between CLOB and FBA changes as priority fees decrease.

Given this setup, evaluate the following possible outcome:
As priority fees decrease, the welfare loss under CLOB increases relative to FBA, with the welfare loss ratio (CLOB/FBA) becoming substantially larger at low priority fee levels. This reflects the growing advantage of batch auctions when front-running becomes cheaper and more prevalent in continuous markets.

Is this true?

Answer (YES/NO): YES